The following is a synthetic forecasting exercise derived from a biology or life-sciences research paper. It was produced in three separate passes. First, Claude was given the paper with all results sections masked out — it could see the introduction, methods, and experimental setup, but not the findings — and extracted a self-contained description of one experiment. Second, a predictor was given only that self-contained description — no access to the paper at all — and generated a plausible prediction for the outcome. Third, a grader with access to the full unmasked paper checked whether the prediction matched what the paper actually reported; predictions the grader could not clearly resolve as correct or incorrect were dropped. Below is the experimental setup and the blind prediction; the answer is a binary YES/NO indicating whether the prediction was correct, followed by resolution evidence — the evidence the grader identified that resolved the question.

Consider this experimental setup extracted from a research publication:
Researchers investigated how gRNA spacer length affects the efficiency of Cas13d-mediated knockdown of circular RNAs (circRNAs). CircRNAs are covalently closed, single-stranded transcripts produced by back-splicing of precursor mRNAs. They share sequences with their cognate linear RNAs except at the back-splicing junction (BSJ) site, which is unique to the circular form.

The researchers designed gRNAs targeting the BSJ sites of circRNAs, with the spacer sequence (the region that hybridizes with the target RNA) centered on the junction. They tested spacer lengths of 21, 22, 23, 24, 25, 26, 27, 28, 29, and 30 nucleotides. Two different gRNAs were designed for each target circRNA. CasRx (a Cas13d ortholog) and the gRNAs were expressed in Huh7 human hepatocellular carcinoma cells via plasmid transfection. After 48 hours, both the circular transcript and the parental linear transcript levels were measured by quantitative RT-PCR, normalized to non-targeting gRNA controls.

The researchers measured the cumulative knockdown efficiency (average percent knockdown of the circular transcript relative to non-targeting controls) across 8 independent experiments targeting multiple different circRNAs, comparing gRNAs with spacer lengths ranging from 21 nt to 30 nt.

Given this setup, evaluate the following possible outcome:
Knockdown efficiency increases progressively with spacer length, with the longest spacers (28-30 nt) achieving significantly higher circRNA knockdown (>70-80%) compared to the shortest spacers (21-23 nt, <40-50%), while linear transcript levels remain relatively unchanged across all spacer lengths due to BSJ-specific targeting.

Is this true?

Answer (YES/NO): NO